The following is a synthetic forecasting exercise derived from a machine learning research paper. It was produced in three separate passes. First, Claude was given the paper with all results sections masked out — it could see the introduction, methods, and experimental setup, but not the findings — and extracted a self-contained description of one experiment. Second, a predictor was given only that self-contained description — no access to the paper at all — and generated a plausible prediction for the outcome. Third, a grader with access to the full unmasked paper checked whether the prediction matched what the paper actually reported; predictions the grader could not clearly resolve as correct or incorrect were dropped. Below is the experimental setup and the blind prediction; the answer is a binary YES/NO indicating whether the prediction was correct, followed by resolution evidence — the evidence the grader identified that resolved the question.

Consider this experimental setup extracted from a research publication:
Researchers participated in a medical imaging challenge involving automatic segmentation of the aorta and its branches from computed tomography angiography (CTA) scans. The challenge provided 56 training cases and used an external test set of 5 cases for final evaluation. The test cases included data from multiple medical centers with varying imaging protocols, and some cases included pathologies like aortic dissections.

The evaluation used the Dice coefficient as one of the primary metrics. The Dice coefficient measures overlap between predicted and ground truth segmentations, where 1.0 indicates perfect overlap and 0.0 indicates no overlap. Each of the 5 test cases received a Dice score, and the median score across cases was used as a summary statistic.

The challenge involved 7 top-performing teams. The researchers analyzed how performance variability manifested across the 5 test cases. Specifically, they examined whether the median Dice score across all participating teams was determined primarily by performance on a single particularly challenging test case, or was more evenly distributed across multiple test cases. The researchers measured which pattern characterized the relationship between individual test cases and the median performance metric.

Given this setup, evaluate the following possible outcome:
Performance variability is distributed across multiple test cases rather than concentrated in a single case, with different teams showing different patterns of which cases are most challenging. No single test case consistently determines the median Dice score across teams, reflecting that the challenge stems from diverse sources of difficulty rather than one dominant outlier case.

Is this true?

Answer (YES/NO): NO